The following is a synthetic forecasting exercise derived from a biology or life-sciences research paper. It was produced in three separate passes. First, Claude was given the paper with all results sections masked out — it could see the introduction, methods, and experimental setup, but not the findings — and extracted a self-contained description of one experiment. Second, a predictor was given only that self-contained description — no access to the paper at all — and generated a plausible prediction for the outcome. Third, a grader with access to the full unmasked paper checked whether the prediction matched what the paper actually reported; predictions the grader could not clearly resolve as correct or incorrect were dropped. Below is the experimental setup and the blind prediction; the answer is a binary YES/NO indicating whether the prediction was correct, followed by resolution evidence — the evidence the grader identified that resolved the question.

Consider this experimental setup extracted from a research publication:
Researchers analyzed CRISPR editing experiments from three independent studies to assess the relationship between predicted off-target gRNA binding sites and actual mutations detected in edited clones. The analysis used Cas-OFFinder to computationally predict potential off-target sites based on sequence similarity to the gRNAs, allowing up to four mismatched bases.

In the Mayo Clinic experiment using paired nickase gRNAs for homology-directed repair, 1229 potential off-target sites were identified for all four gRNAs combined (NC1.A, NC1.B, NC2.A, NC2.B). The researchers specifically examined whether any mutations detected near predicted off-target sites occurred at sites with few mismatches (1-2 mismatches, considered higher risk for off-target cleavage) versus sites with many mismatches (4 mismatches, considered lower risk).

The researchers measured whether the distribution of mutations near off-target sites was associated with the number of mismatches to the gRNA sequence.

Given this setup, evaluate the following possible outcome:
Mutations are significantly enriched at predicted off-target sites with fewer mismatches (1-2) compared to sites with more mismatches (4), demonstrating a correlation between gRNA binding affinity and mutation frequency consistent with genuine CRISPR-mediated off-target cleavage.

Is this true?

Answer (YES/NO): NO